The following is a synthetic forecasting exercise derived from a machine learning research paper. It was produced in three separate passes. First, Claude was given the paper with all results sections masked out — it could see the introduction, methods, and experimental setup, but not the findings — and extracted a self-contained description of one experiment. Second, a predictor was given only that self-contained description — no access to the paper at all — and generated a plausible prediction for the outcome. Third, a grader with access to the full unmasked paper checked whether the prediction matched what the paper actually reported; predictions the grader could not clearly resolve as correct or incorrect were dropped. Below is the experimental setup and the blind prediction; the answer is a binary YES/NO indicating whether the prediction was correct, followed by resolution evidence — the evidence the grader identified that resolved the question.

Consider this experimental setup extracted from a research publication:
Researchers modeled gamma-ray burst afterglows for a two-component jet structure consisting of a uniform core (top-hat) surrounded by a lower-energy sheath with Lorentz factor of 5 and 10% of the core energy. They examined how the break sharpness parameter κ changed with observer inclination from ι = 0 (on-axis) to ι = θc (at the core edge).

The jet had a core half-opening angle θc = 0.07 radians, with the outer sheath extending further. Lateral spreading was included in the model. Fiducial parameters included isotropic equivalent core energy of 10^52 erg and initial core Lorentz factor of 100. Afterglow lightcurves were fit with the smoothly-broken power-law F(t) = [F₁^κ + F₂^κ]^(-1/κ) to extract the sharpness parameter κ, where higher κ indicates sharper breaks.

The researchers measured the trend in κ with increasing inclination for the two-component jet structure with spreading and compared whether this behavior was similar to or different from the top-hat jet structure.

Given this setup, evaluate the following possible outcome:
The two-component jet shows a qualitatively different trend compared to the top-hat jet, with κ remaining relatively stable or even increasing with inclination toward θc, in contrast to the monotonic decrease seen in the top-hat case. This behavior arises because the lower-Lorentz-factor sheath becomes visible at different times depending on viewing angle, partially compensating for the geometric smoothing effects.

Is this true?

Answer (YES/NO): NO